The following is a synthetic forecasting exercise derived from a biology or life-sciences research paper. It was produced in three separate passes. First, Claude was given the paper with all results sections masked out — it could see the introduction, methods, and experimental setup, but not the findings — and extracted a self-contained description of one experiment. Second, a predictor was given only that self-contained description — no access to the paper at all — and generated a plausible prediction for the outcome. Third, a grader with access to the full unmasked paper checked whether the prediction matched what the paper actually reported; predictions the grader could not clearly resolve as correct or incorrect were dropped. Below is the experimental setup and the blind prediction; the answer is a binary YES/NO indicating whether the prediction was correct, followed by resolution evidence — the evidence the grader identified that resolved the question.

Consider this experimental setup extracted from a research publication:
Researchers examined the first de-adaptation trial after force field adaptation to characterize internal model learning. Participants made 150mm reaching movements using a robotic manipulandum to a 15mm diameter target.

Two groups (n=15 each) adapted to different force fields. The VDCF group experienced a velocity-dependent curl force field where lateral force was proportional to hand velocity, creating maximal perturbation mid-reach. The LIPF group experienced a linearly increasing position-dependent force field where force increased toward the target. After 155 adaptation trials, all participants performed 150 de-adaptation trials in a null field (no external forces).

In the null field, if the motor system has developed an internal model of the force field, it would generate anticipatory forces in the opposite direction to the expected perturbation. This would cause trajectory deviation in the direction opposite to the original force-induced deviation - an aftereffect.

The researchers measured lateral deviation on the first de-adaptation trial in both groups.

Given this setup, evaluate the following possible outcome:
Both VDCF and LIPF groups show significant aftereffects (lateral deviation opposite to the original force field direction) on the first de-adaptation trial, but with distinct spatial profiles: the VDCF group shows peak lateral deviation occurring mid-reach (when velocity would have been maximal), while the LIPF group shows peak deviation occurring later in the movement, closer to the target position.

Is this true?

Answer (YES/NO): NO